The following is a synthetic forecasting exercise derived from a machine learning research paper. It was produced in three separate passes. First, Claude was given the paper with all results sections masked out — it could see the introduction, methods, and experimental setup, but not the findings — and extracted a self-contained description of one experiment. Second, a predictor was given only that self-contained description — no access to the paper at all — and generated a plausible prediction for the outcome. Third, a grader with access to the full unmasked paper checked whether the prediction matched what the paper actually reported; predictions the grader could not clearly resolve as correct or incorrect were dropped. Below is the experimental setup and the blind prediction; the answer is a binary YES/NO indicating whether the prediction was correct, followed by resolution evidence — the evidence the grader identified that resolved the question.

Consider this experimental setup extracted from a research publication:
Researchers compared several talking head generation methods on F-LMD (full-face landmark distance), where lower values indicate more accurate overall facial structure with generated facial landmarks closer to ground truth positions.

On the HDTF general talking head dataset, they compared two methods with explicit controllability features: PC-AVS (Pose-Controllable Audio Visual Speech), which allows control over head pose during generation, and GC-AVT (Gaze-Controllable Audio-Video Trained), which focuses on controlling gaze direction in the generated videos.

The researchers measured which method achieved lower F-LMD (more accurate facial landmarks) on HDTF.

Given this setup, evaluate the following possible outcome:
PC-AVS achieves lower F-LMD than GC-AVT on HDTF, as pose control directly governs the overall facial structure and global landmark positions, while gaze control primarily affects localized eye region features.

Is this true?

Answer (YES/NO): YES